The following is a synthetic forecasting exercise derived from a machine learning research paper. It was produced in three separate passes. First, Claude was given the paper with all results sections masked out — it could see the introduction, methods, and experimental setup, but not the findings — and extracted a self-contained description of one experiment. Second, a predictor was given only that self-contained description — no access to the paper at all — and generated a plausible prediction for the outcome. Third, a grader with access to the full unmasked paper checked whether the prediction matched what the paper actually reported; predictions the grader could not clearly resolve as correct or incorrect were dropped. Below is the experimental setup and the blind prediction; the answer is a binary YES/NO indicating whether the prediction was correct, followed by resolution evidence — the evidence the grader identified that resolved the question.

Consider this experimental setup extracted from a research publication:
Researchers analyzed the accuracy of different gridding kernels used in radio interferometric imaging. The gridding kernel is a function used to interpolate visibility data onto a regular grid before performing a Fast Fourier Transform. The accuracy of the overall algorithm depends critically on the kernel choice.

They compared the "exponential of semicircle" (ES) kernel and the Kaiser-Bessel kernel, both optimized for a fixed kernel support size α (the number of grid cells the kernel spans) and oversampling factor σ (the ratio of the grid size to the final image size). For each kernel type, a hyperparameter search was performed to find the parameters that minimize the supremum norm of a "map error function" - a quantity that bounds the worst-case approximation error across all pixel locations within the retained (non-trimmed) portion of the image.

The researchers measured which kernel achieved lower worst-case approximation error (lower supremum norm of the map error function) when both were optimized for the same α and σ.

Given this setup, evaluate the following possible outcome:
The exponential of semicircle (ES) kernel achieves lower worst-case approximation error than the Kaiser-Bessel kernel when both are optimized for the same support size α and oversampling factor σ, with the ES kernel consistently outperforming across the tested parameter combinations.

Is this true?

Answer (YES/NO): NO